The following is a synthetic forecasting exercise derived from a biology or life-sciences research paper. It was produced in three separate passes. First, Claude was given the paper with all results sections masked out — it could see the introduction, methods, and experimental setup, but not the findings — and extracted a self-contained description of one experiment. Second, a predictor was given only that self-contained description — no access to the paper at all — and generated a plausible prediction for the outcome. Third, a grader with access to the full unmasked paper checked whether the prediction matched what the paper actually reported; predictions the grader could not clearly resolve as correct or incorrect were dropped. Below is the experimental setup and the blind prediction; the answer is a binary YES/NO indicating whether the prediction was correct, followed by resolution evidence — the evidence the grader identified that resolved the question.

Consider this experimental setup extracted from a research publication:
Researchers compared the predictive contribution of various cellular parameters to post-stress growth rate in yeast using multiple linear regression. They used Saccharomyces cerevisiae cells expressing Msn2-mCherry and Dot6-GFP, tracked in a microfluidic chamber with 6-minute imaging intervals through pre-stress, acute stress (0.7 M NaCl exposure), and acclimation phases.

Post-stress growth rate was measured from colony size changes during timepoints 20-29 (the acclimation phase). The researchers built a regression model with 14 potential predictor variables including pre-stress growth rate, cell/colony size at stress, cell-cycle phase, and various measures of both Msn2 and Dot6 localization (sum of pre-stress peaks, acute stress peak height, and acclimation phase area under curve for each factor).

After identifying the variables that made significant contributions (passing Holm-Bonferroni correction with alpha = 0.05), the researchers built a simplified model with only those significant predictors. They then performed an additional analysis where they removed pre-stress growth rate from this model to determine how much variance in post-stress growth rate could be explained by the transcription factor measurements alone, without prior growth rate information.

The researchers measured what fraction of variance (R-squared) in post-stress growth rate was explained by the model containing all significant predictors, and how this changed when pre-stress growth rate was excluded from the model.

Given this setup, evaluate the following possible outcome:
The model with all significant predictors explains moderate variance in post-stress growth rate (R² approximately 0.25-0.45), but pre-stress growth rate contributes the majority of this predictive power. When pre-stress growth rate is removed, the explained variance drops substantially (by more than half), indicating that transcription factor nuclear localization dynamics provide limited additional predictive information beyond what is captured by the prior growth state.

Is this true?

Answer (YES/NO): NO